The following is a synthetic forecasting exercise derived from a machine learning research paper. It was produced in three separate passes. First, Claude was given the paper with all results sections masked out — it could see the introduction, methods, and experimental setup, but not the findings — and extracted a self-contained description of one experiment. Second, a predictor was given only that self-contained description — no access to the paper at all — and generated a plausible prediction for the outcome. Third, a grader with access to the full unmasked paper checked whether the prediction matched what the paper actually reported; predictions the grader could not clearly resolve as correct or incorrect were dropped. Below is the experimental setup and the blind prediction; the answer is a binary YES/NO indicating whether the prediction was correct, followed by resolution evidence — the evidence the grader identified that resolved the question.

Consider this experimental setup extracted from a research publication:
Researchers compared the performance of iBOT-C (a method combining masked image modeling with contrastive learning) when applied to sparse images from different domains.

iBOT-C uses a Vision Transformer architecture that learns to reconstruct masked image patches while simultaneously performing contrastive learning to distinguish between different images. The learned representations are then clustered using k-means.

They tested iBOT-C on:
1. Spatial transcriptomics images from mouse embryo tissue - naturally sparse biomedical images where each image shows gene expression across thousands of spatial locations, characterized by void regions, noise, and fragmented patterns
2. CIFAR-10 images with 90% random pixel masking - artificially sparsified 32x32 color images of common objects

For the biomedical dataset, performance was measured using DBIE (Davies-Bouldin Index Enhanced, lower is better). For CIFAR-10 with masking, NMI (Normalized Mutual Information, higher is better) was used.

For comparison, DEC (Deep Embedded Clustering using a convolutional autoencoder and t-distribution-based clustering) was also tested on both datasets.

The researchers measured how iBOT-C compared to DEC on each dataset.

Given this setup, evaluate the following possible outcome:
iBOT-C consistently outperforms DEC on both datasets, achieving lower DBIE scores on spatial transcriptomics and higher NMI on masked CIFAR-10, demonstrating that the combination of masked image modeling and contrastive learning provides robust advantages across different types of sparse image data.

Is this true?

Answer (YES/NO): NO